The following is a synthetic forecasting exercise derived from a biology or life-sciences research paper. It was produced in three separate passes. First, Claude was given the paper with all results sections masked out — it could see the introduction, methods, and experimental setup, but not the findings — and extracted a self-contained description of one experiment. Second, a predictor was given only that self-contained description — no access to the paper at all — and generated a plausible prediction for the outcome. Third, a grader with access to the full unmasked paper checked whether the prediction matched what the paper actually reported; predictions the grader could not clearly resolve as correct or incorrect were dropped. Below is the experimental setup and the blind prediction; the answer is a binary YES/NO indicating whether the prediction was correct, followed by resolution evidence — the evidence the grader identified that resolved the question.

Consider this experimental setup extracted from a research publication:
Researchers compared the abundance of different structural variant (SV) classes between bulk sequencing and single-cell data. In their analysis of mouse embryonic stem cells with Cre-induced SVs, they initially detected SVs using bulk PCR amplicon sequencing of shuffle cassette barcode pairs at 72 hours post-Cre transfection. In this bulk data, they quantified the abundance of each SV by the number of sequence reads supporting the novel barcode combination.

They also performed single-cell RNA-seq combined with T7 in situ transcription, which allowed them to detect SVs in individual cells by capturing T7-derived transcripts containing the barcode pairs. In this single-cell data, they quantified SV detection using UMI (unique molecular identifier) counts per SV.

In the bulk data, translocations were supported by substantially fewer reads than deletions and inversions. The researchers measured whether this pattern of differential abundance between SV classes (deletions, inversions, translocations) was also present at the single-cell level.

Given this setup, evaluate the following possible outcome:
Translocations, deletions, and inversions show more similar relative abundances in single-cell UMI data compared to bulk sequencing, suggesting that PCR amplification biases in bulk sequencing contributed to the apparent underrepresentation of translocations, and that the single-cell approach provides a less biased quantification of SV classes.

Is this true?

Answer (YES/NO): NO